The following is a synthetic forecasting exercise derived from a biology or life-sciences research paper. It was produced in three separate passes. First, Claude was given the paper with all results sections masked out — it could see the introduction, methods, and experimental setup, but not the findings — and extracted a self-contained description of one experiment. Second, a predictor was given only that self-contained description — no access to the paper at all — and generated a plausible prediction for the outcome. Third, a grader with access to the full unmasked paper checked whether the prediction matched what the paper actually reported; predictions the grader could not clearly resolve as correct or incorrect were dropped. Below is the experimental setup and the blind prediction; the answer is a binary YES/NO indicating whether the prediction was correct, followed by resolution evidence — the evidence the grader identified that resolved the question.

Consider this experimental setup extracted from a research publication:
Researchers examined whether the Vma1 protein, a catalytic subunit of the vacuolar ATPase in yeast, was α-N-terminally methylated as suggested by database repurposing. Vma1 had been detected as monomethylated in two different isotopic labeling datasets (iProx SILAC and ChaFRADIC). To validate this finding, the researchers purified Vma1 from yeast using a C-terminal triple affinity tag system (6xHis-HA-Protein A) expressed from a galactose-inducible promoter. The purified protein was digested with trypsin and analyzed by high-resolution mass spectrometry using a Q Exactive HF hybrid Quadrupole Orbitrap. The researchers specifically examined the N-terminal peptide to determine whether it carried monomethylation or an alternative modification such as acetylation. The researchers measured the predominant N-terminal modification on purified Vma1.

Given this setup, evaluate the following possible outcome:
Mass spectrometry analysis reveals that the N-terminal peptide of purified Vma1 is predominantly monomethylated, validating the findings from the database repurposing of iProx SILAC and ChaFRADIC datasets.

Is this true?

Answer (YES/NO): NO